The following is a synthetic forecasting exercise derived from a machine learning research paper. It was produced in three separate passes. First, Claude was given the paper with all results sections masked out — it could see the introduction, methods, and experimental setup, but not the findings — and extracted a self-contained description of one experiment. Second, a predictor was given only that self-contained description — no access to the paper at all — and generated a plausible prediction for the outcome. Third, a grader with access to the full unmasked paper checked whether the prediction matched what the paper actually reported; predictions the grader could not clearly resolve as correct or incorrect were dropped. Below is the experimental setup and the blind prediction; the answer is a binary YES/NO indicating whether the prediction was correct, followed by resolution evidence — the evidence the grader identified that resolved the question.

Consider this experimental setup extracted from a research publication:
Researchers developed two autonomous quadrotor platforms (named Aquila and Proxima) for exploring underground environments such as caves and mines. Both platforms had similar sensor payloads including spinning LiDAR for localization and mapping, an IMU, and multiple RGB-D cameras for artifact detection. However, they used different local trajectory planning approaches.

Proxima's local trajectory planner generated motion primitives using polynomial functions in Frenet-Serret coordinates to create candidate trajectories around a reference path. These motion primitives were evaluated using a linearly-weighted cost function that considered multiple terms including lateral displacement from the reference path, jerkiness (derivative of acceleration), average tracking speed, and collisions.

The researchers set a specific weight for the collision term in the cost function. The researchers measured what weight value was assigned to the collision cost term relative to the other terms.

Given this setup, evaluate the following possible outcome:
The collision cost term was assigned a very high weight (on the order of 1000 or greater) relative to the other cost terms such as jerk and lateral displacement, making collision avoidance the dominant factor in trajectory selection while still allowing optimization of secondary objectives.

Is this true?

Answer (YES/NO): NO